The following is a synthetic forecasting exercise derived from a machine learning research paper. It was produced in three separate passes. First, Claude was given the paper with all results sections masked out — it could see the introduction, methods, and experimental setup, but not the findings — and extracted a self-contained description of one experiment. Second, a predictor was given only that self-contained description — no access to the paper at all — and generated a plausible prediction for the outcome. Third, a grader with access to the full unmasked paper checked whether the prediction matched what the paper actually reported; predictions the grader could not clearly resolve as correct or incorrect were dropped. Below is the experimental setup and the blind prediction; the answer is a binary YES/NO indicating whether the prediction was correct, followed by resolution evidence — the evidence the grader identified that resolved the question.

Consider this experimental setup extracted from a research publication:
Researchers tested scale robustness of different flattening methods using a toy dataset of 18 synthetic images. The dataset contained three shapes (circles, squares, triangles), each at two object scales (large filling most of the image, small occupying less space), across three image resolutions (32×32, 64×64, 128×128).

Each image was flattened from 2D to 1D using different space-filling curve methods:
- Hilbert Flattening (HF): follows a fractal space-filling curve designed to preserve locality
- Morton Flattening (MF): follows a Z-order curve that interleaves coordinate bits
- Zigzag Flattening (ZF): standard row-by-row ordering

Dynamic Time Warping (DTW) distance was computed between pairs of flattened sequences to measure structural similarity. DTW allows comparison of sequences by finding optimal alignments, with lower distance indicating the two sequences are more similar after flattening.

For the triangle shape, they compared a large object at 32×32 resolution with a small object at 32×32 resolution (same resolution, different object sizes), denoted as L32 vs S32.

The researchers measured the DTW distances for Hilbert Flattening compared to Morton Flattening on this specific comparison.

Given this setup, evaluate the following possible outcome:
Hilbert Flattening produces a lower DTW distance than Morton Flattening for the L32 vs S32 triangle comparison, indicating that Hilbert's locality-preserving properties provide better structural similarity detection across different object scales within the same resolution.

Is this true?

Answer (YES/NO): NO